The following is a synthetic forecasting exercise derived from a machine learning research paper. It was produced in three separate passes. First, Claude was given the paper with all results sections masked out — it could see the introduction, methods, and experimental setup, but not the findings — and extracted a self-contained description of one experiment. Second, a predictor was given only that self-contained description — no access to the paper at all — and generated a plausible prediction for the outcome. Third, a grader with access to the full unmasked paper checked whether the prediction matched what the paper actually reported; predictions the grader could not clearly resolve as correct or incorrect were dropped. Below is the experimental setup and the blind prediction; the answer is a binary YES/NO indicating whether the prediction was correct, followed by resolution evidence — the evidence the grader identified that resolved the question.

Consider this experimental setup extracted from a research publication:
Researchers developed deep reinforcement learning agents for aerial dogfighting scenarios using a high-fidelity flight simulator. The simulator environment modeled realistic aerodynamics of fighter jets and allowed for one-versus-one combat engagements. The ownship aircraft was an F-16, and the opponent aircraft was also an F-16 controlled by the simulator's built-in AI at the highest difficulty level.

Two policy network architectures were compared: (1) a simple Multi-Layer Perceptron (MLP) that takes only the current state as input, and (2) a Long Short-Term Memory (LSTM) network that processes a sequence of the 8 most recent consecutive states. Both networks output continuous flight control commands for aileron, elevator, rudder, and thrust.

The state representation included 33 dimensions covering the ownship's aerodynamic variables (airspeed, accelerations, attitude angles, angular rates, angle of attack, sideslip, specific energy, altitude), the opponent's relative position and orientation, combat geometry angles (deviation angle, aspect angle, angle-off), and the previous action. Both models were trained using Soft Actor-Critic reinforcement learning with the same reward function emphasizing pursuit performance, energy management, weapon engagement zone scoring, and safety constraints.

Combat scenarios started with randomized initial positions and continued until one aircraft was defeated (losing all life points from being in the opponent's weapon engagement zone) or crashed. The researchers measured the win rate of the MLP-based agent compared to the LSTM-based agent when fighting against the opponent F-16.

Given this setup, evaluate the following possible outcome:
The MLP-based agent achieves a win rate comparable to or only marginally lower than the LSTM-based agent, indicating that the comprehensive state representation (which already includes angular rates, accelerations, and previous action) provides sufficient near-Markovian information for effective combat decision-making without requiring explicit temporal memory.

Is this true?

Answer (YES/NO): NO